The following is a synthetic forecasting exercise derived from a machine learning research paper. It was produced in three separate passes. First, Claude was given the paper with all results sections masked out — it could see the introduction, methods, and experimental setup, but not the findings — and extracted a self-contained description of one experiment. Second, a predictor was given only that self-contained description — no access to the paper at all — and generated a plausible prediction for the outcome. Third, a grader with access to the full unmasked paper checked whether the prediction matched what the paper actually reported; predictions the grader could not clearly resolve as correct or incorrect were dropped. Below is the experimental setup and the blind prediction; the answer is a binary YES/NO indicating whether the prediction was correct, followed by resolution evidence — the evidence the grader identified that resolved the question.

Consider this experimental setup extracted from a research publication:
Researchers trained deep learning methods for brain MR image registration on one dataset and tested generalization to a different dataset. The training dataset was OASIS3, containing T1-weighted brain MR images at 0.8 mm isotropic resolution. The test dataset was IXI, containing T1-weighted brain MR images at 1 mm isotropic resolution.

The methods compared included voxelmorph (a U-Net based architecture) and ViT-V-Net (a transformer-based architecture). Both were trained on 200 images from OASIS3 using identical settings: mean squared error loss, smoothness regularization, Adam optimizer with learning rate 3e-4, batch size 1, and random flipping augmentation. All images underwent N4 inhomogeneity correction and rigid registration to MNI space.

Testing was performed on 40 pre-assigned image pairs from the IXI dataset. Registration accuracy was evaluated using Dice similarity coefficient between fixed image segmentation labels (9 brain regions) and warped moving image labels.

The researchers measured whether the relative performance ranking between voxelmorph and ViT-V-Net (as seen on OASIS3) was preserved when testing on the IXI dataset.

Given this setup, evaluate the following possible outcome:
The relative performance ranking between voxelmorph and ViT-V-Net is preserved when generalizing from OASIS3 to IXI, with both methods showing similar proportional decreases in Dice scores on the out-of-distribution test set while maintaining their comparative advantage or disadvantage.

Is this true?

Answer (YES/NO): NO